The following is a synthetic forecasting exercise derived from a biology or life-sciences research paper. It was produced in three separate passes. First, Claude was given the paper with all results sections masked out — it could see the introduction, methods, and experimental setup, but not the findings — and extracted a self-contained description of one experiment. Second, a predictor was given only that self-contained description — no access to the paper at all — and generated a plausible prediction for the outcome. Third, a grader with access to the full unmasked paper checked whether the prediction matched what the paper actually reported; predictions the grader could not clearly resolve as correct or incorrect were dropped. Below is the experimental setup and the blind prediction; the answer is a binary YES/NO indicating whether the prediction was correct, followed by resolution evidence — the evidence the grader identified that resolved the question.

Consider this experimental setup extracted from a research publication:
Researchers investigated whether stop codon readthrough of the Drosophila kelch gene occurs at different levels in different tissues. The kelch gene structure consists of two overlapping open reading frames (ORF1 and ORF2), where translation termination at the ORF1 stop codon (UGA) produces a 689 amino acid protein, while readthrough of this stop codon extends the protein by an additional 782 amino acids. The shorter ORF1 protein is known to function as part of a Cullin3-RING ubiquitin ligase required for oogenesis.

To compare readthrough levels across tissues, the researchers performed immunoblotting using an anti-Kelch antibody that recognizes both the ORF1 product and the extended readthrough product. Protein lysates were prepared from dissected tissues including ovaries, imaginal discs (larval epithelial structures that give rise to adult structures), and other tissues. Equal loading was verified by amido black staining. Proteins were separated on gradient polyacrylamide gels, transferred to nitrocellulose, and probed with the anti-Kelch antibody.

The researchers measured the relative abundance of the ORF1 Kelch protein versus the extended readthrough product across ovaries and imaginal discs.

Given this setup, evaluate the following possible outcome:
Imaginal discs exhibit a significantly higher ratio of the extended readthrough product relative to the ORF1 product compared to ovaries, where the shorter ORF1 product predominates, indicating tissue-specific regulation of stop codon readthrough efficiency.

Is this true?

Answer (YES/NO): YES